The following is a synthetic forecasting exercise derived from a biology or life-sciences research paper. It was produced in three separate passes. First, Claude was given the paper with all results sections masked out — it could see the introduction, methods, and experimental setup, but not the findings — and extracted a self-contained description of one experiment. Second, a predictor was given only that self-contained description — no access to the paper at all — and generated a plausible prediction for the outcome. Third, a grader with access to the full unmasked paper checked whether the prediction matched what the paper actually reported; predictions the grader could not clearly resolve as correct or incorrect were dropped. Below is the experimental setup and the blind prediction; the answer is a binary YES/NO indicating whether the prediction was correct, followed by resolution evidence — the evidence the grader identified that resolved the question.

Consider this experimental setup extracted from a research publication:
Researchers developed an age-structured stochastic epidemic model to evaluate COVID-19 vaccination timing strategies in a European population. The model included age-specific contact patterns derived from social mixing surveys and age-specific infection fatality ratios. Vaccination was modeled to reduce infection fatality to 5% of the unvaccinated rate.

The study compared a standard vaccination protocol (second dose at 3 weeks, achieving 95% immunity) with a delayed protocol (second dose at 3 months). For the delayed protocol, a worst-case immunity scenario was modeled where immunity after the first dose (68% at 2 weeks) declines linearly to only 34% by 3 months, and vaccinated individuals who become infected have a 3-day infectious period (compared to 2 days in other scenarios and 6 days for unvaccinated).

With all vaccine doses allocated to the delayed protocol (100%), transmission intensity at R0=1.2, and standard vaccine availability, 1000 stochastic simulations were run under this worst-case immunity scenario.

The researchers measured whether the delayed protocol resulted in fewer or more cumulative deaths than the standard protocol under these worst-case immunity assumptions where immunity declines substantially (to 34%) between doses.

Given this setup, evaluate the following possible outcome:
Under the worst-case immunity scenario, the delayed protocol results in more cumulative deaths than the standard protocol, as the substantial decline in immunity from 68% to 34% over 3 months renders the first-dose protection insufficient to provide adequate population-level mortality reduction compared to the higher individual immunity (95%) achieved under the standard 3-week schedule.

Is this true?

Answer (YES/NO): NO